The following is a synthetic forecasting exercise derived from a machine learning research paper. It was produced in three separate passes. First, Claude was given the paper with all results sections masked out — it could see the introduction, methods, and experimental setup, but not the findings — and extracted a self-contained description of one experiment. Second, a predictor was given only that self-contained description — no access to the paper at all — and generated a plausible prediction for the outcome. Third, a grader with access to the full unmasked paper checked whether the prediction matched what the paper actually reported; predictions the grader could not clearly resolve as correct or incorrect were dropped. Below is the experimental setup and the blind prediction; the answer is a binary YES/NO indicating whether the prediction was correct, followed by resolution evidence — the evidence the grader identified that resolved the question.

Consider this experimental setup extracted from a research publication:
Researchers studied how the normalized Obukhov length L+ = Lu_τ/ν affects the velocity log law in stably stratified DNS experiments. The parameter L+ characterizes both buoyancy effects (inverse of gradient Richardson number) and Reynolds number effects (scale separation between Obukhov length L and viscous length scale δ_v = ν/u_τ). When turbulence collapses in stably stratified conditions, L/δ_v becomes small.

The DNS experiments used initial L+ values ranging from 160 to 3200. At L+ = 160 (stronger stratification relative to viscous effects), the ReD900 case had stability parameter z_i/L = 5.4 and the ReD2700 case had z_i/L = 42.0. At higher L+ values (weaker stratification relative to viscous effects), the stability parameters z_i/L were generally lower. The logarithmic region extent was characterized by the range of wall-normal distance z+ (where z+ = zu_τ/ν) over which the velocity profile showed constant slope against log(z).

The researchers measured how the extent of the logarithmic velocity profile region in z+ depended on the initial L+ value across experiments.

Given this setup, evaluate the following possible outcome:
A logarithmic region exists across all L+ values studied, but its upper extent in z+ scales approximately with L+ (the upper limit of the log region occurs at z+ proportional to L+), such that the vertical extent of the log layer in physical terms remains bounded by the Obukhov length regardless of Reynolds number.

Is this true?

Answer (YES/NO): NO